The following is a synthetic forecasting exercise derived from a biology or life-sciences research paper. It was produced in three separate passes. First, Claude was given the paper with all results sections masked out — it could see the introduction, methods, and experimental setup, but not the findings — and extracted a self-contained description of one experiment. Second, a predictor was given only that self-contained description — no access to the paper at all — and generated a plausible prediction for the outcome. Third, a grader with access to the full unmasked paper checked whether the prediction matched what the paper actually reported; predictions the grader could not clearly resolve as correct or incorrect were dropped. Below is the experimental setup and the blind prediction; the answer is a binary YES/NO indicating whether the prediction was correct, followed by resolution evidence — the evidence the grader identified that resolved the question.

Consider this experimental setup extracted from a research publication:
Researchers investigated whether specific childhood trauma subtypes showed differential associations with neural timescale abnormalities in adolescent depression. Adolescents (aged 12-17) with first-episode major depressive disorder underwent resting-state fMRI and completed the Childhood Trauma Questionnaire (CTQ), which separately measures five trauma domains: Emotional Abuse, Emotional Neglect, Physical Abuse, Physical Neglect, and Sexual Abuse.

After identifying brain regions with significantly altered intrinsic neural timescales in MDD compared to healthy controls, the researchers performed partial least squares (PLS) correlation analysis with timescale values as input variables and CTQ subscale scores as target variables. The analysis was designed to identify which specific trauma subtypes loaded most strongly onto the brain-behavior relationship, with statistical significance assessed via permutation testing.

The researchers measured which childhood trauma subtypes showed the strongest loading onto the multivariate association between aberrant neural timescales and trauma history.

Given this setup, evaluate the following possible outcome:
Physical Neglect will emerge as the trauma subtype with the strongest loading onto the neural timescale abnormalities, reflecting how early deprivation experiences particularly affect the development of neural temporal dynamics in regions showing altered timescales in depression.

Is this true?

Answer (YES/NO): NO